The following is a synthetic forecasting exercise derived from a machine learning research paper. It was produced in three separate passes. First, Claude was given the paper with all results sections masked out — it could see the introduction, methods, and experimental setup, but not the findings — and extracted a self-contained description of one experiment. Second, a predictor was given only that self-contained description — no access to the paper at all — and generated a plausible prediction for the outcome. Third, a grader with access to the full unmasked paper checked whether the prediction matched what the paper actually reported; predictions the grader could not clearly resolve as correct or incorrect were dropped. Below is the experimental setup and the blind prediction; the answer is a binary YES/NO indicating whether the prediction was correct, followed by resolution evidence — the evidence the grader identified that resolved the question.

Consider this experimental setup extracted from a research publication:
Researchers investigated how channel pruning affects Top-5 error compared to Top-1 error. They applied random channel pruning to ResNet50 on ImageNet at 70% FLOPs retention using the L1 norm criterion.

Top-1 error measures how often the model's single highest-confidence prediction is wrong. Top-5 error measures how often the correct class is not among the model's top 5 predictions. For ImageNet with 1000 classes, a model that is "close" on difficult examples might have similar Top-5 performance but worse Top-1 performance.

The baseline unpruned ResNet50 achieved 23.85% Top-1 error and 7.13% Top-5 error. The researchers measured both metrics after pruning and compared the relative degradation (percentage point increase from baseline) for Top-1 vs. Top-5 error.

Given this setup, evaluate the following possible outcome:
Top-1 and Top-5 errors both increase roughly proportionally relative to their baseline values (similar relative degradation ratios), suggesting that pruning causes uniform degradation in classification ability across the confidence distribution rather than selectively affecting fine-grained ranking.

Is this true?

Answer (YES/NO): NO